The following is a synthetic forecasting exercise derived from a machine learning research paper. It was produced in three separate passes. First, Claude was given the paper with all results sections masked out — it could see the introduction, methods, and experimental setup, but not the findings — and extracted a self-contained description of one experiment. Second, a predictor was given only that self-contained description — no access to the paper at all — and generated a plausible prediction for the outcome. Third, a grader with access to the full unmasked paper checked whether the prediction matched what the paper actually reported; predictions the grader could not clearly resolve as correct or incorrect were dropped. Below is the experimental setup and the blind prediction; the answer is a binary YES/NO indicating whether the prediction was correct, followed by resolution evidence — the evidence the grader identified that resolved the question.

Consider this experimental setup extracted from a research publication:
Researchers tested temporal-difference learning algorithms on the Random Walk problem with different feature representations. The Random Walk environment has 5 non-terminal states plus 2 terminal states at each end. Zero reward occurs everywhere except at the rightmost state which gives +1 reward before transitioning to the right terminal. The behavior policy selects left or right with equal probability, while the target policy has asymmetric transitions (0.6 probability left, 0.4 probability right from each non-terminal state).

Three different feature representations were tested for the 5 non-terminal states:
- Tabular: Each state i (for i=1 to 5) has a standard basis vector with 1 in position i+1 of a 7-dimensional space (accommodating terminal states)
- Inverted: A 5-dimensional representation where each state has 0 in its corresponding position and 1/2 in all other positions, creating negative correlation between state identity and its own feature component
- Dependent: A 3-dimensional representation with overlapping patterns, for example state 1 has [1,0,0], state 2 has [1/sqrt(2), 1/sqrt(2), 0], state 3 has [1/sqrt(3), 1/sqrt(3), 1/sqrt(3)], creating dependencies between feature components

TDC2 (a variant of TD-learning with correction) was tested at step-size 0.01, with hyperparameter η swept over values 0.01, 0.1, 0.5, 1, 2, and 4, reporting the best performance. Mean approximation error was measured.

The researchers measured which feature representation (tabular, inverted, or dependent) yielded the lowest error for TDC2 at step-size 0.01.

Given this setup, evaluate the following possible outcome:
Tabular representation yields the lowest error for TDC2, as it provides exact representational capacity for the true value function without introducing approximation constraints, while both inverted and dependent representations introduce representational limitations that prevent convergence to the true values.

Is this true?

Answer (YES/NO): NO